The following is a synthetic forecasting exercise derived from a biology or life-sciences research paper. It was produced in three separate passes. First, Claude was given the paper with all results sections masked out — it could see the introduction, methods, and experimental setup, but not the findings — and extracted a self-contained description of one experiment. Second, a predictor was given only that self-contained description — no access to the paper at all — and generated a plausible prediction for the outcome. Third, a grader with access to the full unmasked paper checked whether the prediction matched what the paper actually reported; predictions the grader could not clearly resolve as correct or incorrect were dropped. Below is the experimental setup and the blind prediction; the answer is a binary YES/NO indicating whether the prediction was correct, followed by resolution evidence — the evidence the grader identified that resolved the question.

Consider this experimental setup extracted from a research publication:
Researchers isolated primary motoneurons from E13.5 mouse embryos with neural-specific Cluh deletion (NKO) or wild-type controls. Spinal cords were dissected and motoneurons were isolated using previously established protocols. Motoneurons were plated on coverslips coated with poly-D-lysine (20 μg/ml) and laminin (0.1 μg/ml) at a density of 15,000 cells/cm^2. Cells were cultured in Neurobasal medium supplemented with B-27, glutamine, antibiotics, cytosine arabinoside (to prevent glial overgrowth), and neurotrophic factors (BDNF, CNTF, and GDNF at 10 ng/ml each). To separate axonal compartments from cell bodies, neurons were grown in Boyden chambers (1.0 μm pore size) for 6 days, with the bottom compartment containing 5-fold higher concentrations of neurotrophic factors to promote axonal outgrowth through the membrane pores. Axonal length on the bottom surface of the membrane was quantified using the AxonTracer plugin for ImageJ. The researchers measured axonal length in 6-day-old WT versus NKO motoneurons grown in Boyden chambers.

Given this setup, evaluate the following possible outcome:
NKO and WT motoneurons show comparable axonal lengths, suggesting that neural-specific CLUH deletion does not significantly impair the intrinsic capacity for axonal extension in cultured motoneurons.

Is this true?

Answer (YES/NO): NO